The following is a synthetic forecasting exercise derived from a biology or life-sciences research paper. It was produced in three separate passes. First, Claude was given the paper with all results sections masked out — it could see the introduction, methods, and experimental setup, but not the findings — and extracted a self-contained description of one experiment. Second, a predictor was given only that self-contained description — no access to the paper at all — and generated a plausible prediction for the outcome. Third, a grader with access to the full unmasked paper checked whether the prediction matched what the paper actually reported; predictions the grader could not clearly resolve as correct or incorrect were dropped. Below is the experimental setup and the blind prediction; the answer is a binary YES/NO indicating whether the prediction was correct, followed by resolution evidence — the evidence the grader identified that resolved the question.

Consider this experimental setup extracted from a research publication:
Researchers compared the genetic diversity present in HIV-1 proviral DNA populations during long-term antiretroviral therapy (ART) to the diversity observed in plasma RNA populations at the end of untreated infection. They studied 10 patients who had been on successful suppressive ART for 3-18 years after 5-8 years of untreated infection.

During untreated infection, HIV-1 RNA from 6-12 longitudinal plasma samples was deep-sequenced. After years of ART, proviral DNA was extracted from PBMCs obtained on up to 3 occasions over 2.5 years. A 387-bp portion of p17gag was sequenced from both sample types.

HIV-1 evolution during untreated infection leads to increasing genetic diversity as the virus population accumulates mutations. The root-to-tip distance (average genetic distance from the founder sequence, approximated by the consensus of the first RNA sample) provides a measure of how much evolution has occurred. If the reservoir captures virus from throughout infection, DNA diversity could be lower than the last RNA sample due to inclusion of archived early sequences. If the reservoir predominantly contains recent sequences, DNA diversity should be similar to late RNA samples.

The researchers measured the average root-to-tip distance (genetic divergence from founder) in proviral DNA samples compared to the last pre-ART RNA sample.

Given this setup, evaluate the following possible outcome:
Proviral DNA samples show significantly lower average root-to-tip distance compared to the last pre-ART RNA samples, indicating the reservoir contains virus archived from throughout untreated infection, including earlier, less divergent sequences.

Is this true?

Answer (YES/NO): NO